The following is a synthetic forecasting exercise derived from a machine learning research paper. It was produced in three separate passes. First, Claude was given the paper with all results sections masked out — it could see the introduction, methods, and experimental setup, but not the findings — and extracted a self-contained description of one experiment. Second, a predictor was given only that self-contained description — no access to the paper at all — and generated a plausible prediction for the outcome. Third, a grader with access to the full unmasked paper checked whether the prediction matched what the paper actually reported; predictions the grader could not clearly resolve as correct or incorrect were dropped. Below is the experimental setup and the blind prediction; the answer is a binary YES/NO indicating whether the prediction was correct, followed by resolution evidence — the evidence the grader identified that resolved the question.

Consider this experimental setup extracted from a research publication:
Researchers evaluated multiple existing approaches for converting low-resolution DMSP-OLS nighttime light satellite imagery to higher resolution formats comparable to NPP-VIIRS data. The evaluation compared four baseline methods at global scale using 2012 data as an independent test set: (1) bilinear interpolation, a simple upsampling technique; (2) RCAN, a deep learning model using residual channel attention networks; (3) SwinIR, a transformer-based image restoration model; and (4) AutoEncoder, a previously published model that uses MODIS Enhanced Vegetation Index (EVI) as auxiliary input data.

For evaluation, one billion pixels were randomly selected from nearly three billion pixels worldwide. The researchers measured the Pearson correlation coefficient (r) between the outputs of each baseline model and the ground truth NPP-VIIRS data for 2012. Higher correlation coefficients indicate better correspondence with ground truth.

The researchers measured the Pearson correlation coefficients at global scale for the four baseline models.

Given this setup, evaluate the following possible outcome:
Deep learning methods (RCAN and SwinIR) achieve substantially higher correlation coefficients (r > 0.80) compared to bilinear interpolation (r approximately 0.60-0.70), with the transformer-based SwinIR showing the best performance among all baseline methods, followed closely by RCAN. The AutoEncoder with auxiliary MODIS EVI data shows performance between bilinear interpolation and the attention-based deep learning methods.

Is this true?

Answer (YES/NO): NO